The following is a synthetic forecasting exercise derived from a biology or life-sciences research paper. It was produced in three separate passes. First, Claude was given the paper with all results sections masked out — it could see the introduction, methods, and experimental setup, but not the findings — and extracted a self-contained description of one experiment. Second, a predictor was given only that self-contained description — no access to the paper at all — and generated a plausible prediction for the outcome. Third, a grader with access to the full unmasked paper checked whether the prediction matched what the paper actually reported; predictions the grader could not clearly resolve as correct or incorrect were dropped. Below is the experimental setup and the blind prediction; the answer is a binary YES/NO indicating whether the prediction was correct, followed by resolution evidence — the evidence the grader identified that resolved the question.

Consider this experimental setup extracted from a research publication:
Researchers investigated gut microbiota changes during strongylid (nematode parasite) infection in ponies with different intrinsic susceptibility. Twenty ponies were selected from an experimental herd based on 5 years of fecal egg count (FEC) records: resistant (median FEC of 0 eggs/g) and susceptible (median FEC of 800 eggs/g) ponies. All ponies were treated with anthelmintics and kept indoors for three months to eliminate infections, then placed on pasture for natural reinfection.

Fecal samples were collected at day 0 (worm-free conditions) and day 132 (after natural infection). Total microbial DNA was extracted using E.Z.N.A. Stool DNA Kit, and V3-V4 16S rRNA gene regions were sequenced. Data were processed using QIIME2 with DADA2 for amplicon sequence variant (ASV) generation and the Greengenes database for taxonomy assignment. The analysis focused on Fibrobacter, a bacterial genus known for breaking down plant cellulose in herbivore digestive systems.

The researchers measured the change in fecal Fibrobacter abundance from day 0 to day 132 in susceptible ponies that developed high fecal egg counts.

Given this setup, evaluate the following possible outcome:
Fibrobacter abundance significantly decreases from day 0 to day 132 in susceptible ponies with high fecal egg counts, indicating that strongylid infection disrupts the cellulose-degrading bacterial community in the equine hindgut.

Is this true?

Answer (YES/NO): NO